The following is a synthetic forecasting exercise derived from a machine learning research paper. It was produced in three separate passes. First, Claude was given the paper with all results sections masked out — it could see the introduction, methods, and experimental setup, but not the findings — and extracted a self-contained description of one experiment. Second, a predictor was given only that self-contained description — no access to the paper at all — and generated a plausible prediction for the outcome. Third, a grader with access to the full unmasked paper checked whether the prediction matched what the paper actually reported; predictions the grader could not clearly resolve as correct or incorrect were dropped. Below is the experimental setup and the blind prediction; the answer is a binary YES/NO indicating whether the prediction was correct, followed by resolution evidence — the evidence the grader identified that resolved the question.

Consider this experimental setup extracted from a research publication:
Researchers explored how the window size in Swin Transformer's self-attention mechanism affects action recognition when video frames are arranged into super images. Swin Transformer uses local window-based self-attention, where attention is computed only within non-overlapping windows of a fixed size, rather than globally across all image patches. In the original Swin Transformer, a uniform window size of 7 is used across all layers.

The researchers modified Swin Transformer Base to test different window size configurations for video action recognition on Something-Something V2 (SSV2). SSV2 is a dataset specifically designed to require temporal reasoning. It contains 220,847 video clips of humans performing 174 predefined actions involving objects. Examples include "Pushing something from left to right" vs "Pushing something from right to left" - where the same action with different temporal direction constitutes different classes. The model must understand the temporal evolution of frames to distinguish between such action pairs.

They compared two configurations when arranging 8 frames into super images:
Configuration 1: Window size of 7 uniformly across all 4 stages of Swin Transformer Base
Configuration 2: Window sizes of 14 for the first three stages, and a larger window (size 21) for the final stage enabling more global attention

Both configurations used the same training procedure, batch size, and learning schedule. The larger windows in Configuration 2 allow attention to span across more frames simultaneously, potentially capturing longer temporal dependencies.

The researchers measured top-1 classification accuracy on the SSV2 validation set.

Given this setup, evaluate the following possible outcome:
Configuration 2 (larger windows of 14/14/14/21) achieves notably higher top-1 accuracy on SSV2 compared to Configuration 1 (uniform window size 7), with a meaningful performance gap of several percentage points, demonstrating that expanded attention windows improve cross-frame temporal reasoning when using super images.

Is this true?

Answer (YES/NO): NO